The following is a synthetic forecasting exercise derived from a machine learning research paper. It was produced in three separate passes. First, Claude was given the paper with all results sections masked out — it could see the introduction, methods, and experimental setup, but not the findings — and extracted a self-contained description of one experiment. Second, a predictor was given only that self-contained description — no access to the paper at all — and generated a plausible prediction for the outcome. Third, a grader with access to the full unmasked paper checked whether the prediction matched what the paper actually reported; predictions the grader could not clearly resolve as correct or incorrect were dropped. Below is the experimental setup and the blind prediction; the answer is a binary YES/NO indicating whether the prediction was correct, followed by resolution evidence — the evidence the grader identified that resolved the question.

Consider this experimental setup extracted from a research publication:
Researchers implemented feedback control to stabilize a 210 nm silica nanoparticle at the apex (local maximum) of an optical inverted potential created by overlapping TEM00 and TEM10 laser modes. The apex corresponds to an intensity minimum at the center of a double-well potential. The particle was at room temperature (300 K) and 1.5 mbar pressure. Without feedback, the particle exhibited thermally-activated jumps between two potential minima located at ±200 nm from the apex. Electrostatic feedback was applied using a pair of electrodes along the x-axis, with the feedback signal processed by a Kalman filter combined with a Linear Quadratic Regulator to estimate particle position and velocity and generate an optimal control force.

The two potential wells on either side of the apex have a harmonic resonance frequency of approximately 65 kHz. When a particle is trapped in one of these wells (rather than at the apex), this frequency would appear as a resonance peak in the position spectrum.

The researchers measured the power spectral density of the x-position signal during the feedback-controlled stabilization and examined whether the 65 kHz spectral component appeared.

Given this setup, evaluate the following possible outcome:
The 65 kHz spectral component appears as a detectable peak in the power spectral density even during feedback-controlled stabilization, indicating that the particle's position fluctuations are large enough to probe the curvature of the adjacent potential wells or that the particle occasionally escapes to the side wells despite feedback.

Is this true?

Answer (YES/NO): NO